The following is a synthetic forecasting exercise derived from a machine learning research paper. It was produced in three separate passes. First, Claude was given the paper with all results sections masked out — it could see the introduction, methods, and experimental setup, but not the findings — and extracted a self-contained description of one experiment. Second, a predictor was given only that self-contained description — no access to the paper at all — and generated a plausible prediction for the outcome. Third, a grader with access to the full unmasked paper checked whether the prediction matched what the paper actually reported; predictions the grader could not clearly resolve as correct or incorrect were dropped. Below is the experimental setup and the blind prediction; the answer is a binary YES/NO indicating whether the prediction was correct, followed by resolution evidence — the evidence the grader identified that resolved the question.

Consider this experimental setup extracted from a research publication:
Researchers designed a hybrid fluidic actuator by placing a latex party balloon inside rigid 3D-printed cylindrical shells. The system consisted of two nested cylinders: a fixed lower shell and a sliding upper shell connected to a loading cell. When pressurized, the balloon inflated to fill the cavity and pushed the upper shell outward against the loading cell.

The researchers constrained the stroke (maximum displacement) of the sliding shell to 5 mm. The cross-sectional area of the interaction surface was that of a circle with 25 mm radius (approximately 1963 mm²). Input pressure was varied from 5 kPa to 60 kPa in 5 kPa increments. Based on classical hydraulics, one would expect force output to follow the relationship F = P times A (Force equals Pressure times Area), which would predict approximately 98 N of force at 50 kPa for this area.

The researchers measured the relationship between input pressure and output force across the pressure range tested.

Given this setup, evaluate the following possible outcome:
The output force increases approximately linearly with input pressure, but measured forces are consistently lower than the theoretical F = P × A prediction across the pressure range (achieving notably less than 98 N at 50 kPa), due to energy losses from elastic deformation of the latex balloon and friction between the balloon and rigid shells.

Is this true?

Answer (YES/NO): NO